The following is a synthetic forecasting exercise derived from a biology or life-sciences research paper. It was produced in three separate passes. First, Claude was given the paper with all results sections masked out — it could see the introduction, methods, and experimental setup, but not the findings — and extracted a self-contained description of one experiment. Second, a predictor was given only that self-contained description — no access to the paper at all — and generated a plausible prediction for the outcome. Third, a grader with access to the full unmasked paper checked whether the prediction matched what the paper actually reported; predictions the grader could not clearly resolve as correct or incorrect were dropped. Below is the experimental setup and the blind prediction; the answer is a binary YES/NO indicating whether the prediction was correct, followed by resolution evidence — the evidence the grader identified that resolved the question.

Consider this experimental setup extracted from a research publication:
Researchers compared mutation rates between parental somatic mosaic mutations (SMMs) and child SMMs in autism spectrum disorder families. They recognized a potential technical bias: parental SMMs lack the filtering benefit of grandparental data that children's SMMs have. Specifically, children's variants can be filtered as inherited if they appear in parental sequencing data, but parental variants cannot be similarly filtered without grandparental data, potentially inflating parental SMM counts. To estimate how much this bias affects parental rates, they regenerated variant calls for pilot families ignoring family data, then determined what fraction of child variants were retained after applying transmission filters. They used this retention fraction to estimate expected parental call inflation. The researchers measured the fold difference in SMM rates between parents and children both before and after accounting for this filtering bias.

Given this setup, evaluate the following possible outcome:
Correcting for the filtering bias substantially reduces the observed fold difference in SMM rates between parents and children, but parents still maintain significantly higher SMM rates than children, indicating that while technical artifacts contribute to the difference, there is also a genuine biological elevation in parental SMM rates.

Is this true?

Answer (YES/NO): YES